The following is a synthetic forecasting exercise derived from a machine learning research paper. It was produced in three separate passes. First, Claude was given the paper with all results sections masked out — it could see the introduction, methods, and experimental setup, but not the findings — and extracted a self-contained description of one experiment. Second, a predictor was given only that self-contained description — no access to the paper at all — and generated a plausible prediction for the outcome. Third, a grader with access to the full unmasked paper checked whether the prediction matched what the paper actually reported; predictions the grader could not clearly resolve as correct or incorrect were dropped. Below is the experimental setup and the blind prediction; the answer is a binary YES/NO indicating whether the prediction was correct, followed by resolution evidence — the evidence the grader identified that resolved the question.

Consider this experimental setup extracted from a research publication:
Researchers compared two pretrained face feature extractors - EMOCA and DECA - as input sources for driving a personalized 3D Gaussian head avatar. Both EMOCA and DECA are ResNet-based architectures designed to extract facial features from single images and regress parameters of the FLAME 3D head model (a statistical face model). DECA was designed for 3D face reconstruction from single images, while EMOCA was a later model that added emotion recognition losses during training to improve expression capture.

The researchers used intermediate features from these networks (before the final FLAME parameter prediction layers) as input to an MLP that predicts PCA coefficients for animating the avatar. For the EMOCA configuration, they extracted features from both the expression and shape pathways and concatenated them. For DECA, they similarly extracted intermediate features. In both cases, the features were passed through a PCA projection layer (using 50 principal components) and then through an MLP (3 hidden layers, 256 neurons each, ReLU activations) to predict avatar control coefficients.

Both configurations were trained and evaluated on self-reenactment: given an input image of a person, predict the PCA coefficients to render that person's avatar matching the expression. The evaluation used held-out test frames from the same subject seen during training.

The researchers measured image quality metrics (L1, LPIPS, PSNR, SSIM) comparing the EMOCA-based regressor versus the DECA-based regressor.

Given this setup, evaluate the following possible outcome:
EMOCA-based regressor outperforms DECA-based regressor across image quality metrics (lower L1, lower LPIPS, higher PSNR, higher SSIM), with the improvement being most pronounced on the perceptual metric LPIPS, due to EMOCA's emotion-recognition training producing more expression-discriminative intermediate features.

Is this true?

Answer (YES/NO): NO